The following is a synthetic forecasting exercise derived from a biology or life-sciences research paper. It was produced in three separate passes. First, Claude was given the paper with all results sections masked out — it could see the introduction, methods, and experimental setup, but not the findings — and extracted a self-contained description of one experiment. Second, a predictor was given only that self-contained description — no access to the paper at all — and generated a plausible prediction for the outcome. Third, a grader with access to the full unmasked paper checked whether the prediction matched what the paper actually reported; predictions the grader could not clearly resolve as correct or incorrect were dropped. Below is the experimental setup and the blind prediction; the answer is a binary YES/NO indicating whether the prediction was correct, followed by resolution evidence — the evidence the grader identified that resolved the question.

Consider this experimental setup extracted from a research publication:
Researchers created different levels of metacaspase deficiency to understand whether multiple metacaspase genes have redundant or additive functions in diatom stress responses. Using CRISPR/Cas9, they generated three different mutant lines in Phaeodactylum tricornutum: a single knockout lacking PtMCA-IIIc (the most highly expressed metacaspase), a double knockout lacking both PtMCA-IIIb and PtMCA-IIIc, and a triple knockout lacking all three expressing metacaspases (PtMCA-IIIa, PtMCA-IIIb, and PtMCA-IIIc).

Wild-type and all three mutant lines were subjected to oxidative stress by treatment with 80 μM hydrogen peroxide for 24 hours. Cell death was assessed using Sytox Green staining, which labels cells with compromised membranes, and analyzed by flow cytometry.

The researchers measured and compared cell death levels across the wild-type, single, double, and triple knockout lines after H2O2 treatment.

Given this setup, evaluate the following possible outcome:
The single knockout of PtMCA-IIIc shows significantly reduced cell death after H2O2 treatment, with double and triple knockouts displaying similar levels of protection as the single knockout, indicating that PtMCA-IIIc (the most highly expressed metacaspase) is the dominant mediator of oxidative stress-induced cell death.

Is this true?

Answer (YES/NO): NO